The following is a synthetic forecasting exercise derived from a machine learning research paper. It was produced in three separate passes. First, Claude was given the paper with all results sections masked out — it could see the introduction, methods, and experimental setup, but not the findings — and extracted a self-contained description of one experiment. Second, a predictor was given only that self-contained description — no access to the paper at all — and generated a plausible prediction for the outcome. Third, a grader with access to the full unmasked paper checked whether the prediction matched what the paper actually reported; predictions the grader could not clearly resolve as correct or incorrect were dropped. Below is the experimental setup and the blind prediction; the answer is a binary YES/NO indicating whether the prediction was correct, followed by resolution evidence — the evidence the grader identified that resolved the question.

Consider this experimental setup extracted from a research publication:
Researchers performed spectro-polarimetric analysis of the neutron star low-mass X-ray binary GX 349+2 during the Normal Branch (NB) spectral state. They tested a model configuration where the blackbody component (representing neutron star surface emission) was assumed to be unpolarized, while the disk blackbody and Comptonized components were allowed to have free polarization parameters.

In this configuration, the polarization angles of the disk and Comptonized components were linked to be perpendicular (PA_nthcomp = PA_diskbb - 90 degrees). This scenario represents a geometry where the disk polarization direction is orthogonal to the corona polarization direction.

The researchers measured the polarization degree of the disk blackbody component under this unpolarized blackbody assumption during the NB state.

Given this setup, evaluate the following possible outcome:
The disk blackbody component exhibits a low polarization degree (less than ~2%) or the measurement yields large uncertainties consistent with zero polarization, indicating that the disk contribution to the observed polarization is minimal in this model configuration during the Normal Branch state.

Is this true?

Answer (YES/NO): NO